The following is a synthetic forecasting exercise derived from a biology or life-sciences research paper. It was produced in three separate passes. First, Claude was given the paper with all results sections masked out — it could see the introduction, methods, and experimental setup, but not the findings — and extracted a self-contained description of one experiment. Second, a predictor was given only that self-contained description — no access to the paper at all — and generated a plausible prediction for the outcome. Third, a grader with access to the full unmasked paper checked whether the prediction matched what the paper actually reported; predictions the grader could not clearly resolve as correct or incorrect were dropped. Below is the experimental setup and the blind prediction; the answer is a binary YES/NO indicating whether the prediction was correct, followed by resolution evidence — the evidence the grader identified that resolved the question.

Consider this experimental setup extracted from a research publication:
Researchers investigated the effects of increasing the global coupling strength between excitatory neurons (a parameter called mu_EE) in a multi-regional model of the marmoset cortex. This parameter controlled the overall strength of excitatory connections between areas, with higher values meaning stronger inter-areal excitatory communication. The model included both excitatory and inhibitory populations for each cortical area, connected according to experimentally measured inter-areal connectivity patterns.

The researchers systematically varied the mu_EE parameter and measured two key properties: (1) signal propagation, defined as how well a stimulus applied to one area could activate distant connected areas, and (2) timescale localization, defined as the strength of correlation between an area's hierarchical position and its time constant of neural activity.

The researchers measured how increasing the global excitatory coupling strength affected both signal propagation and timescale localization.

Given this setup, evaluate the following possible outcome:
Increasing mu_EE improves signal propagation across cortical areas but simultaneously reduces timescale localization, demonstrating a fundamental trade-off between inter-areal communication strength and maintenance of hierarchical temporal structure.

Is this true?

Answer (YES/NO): YES